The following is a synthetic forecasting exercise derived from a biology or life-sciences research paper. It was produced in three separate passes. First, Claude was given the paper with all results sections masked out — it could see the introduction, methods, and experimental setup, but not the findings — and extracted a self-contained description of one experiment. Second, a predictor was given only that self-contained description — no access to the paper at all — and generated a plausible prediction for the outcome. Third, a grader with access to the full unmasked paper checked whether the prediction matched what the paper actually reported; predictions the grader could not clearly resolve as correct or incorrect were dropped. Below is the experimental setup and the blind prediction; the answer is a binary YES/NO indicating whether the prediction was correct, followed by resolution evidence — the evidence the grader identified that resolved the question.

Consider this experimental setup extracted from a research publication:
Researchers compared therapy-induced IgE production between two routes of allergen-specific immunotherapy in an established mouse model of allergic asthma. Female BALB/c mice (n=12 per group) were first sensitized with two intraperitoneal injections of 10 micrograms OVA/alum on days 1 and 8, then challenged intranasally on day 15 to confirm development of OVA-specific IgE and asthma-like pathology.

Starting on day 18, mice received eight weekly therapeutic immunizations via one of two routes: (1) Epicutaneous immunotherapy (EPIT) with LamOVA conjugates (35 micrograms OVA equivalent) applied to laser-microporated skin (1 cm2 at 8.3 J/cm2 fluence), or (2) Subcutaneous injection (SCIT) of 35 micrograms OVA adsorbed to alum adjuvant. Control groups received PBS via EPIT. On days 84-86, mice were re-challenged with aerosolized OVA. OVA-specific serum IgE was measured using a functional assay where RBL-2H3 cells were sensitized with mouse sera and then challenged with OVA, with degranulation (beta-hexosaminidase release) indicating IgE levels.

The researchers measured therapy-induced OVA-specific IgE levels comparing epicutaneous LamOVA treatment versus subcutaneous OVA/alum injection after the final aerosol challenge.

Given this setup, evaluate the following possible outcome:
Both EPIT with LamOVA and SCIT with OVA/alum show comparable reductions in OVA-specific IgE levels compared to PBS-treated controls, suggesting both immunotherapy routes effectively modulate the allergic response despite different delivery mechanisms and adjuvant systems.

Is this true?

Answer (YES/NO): NO